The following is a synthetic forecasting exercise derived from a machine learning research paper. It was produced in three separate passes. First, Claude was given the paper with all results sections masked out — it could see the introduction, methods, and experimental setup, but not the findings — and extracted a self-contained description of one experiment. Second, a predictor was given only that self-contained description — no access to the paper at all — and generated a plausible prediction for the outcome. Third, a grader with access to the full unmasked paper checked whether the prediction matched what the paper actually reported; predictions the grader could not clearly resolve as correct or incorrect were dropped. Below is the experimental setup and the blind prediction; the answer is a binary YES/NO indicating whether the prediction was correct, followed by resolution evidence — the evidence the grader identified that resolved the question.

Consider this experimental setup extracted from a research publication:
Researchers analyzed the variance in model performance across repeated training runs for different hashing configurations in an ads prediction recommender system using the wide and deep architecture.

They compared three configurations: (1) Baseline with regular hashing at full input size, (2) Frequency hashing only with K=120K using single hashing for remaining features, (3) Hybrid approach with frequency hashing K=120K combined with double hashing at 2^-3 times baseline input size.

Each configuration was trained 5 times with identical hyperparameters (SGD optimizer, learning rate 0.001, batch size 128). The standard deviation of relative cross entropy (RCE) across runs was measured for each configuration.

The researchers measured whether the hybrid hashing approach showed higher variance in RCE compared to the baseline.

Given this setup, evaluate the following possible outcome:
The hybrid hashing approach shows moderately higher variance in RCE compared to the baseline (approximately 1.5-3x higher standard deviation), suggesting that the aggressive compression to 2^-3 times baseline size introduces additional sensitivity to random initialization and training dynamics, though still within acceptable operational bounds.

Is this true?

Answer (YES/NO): NO